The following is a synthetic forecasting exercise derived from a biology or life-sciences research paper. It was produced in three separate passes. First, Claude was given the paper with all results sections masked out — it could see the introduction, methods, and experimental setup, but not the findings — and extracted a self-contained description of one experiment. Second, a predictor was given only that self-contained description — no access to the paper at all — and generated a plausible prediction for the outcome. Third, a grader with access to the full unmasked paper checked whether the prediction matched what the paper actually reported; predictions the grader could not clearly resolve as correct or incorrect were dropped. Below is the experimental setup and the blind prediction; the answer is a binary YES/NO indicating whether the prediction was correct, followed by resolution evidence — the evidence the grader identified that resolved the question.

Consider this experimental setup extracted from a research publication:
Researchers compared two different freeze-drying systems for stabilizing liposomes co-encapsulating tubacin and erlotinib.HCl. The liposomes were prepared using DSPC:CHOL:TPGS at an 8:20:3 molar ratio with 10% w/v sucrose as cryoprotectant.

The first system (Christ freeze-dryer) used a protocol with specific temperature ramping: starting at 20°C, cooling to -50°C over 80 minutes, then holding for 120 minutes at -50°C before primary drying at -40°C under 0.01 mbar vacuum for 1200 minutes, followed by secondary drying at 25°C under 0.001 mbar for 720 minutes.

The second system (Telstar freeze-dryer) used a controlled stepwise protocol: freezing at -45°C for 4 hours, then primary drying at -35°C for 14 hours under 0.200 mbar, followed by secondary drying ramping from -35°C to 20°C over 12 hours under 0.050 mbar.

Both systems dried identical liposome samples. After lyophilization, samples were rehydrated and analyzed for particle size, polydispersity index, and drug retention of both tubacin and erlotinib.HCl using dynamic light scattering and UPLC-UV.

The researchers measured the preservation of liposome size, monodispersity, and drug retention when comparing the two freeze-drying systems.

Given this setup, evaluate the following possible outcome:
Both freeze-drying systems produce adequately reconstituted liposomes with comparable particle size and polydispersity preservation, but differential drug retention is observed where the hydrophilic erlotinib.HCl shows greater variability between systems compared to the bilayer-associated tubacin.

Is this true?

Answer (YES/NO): NO